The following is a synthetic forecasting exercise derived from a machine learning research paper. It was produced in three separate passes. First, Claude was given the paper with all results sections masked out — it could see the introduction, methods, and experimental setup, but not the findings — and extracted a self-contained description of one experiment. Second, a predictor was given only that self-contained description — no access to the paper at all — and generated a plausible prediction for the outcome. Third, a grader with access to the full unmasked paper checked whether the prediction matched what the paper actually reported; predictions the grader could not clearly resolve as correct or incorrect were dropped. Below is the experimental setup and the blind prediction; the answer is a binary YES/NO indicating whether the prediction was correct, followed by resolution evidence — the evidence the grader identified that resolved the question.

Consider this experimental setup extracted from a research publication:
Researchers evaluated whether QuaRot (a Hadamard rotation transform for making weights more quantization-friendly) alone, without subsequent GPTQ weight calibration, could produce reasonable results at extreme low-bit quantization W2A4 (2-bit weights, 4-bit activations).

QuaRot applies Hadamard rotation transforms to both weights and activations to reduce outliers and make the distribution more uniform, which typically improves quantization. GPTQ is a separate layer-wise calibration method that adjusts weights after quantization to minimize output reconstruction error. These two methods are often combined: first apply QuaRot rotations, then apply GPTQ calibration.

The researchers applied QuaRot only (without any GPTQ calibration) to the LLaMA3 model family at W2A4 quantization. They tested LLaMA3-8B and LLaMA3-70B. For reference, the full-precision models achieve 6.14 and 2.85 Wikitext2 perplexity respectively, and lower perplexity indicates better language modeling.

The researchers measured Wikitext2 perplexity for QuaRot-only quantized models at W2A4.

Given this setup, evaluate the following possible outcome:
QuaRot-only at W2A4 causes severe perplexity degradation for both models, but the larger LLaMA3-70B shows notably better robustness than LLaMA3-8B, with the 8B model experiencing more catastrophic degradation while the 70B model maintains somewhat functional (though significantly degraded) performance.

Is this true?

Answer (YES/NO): NO